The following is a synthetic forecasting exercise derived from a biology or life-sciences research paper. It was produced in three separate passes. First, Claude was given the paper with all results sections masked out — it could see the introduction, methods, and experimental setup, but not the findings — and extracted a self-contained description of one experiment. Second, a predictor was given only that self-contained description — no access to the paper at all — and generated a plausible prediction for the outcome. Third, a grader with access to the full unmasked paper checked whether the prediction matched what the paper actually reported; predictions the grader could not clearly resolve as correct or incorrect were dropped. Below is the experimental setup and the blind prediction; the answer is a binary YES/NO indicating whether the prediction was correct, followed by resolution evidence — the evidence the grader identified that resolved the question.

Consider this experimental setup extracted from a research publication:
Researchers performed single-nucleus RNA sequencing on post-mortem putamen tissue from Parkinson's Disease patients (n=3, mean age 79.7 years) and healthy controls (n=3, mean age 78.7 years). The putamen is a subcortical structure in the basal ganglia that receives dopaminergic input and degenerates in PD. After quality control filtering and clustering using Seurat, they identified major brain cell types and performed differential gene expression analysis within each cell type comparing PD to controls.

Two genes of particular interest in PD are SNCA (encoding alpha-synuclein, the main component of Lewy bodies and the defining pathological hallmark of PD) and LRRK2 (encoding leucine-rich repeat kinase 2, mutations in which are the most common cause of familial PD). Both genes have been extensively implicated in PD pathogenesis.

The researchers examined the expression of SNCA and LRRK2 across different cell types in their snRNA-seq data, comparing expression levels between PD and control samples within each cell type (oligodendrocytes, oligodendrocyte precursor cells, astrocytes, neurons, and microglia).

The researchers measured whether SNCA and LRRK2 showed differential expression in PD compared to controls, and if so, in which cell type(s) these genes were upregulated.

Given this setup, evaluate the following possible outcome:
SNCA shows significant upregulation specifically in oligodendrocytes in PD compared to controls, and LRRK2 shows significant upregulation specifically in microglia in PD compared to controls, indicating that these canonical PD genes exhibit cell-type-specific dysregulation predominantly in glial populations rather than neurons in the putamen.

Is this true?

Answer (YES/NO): NO